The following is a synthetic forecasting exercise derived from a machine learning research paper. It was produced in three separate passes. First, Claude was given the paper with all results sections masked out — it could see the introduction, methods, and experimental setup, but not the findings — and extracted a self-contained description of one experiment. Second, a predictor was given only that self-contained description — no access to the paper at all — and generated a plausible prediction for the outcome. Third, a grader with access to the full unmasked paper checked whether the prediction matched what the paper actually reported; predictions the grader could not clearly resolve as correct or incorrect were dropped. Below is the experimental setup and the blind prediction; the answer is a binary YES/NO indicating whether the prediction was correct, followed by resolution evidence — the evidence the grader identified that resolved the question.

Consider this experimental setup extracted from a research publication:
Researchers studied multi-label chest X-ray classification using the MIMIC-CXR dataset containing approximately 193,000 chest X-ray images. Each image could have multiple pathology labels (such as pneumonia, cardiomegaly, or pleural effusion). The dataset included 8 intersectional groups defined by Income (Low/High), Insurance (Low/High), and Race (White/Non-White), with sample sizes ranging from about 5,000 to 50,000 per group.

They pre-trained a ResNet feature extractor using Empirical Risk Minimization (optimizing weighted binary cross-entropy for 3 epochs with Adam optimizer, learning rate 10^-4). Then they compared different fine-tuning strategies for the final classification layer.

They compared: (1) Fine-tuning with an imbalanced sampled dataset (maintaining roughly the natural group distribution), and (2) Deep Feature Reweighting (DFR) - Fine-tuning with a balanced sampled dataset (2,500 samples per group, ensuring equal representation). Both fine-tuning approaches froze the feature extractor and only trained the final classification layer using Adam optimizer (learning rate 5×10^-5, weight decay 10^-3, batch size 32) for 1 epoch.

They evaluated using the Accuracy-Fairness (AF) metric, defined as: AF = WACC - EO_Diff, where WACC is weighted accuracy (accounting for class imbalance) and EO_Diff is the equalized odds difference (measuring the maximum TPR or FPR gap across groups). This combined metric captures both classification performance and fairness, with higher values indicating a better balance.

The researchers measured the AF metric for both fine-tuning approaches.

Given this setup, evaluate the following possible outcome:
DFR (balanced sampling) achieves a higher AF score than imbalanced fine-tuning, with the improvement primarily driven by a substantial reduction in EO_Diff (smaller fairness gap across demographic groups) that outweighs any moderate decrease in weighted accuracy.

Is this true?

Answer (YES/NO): NO